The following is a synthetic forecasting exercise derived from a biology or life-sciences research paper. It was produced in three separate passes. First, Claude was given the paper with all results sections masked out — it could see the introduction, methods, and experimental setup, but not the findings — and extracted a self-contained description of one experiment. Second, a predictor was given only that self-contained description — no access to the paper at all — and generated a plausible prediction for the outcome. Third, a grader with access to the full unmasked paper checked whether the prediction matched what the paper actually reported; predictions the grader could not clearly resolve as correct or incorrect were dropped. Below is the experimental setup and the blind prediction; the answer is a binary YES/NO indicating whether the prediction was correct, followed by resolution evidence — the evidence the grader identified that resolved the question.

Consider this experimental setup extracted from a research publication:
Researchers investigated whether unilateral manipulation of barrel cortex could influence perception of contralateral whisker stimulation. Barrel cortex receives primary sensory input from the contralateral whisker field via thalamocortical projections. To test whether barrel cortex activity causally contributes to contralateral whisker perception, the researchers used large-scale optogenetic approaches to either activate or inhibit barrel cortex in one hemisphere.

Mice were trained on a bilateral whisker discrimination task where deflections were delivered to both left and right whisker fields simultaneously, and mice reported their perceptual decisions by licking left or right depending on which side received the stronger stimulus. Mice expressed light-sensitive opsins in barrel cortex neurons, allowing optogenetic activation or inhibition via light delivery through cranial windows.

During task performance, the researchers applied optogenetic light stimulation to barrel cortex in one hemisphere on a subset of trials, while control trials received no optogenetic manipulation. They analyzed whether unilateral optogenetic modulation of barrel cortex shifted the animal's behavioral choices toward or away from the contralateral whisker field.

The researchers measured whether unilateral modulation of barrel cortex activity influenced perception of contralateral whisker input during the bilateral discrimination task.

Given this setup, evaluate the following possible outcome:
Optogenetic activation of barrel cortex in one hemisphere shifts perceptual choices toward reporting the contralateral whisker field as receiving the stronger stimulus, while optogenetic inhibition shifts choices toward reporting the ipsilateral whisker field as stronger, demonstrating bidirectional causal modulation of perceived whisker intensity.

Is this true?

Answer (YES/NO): YES